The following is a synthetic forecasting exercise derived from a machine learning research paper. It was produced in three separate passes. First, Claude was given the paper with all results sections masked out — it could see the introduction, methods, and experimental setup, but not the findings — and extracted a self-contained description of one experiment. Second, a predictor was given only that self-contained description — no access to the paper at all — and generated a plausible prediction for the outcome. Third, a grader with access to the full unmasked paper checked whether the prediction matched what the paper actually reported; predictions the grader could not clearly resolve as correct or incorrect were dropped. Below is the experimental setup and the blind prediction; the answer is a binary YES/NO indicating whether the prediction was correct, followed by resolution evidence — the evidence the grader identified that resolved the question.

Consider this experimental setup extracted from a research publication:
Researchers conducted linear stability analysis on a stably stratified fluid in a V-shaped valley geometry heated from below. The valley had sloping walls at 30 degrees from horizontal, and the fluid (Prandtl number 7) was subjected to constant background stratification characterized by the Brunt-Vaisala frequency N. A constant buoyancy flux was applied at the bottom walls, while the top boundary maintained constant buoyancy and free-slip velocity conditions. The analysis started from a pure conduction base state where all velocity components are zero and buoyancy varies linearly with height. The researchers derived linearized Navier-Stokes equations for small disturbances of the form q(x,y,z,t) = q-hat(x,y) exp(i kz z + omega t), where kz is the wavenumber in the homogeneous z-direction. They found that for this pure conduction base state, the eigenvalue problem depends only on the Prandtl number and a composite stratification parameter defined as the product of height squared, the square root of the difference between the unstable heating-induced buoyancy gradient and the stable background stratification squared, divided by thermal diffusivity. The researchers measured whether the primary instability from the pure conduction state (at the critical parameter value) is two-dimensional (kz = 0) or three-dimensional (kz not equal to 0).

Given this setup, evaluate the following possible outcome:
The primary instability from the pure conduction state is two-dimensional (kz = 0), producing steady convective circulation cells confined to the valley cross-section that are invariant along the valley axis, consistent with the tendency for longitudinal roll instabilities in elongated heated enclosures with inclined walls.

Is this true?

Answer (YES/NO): NO